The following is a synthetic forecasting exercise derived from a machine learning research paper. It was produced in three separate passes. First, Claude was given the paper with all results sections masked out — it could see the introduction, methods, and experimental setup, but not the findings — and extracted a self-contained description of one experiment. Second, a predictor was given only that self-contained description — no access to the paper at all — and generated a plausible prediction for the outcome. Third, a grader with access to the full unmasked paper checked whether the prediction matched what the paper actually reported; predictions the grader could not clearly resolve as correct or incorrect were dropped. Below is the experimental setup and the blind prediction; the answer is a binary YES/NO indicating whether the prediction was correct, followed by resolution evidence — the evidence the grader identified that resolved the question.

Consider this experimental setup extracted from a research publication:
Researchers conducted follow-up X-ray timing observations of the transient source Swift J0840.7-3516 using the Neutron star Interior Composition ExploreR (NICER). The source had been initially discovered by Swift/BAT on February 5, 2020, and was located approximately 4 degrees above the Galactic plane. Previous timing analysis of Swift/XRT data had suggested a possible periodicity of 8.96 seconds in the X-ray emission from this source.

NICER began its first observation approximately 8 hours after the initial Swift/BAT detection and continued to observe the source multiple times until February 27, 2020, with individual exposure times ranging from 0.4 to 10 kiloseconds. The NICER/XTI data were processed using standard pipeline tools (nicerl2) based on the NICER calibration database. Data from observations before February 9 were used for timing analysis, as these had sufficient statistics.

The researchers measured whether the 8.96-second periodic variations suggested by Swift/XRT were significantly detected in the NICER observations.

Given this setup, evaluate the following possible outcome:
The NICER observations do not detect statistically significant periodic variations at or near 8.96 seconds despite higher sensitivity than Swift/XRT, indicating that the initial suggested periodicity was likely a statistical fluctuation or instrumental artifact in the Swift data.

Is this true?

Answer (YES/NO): NO